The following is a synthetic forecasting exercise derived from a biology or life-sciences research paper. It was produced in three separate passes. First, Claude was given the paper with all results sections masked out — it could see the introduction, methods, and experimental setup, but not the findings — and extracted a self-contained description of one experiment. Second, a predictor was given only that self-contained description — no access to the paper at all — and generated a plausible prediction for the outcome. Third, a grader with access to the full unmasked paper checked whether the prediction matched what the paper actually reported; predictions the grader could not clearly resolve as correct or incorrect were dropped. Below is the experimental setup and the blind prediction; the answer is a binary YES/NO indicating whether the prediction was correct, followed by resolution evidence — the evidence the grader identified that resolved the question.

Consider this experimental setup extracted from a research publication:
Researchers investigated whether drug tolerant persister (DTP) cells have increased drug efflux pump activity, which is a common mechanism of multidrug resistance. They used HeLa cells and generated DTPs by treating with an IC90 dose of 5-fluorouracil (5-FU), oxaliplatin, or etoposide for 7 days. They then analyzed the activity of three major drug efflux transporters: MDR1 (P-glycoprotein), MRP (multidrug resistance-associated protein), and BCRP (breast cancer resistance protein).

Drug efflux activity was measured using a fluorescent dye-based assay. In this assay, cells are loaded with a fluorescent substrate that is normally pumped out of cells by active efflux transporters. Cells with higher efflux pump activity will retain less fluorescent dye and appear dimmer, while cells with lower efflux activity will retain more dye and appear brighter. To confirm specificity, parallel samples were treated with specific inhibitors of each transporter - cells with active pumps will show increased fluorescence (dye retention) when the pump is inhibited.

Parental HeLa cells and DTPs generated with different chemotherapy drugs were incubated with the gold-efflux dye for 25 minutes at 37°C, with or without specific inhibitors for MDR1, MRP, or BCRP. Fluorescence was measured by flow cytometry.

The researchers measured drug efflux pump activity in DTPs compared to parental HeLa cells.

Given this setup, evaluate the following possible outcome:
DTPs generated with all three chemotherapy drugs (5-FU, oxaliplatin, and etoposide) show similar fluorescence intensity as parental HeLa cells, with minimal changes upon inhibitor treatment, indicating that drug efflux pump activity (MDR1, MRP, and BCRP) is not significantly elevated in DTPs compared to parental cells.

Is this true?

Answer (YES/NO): NO